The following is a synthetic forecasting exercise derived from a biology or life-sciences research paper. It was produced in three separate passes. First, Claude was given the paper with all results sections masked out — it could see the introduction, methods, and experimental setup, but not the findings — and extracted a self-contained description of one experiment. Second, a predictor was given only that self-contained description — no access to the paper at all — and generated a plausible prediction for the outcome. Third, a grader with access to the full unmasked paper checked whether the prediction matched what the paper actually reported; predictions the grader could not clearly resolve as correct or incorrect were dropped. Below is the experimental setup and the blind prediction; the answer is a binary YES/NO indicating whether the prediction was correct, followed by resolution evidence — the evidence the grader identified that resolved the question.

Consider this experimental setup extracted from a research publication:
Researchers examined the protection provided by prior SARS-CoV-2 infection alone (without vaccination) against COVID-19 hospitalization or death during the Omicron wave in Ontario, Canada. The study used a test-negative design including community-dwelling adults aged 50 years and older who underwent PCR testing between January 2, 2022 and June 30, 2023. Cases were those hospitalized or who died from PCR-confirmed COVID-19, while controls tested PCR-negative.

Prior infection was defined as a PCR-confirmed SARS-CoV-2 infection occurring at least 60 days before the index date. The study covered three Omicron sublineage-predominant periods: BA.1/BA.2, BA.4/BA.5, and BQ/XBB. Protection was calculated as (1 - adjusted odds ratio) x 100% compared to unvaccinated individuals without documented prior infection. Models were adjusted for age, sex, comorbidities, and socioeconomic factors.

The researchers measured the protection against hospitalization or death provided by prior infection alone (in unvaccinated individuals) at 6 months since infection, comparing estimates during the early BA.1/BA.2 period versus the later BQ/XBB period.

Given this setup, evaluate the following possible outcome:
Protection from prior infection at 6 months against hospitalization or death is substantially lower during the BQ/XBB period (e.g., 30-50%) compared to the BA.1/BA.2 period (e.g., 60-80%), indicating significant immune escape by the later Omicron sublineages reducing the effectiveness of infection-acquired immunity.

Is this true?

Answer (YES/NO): NO